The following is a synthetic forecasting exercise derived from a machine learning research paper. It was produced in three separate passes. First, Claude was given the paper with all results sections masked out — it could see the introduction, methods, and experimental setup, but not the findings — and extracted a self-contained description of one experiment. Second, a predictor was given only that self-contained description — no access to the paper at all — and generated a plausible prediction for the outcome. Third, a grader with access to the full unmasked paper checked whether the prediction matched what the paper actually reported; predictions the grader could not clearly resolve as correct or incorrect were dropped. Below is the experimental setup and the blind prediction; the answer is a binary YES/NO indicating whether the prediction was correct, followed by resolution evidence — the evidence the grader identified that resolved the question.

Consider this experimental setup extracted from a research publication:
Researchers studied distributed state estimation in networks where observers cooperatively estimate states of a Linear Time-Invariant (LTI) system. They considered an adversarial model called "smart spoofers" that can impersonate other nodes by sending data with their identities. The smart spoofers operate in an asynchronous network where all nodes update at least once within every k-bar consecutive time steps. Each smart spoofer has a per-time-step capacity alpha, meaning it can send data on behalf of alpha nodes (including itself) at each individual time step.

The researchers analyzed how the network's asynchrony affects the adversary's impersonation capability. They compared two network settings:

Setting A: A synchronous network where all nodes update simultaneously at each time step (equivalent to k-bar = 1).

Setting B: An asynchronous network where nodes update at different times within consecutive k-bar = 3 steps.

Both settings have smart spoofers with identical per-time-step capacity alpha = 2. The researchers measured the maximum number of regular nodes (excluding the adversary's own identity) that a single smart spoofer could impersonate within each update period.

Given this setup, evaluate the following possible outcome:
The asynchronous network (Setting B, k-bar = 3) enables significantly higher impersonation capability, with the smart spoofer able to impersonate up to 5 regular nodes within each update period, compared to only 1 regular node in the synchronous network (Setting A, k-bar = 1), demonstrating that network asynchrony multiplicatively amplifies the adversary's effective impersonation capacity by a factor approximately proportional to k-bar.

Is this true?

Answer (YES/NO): YES